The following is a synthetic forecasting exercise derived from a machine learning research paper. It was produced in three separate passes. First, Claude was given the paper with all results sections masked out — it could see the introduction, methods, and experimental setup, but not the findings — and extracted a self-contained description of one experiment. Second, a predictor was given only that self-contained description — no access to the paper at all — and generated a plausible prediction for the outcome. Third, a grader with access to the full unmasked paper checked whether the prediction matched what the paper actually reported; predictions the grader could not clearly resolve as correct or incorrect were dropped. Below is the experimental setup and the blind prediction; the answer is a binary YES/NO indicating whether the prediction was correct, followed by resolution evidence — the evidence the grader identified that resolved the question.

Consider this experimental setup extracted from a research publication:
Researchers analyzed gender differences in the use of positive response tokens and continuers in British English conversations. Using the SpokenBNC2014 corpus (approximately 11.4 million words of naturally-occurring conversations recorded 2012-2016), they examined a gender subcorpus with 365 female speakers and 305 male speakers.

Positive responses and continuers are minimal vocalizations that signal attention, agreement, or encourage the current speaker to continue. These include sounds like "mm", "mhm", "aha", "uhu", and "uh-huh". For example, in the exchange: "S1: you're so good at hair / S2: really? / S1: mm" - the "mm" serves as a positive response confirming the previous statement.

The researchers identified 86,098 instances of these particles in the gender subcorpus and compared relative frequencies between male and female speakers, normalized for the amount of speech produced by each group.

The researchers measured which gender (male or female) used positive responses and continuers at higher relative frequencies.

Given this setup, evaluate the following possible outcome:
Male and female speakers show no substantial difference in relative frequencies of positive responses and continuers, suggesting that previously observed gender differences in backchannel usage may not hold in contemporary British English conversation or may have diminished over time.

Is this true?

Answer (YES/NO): NO